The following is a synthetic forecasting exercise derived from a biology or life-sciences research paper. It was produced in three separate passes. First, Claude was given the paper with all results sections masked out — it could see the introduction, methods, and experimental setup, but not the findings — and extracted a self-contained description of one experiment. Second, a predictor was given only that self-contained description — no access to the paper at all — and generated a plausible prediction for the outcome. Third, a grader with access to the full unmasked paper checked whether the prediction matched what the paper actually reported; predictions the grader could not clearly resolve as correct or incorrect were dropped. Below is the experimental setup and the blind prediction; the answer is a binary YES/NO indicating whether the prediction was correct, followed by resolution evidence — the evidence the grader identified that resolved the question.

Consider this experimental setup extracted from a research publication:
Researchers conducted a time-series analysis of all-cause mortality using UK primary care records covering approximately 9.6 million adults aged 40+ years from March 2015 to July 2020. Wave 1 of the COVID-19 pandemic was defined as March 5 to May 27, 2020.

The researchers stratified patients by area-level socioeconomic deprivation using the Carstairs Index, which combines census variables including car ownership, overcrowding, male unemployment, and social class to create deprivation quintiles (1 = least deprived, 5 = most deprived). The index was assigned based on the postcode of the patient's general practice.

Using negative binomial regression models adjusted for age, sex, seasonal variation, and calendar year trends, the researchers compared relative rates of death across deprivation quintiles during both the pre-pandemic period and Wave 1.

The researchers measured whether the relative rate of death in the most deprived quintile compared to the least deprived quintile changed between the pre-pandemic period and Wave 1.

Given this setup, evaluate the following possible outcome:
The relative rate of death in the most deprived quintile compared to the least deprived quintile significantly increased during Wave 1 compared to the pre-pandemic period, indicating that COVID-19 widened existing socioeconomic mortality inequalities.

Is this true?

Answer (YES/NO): NO